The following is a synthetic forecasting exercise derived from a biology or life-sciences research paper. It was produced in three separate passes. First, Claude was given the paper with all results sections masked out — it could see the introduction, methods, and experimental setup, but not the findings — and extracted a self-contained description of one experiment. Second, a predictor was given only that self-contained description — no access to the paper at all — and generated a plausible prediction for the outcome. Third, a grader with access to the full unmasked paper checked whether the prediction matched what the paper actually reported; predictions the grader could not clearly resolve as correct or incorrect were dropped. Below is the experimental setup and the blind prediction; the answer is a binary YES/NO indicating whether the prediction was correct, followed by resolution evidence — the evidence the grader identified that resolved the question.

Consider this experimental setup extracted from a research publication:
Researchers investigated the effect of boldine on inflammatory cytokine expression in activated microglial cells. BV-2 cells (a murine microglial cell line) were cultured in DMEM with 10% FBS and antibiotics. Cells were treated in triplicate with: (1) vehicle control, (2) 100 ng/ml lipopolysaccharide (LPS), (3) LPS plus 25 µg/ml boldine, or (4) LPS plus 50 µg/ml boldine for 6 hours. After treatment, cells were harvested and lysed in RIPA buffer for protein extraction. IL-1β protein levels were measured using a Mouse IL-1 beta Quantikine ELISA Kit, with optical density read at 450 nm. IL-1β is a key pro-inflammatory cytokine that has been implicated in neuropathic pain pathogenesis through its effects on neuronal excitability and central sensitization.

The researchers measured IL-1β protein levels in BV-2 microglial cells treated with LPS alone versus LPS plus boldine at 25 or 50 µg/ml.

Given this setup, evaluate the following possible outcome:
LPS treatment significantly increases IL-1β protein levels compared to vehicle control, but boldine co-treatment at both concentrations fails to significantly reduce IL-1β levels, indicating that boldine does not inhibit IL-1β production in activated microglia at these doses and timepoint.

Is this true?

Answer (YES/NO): NO